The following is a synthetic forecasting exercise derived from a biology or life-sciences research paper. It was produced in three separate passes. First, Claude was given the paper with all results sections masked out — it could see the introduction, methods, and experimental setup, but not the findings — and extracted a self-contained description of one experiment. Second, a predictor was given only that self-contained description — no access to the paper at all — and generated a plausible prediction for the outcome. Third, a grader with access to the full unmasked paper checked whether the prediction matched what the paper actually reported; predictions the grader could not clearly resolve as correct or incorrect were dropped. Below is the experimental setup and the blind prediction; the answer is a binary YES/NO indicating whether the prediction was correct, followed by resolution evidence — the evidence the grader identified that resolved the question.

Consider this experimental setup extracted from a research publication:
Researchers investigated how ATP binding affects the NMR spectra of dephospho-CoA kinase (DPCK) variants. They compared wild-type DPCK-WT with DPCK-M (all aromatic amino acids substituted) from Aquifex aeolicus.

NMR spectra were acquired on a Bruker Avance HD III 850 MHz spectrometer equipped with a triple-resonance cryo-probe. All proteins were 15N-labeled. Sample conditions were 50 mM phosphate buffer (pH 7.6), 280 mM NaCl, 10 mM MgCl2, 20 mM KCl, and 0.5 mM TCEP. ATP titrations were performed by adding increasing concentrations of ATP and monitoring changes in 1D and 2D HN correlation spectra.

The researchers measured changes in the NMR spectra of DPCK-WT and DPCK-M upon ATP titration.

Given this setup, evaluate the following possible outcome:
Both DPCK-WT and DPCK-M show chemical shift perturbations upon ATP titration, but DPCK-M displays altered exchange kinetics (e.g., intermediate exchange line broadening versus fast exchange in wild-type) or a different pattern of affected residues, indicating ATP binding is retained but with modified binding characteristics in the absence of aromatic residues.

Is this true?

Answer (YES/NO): NO